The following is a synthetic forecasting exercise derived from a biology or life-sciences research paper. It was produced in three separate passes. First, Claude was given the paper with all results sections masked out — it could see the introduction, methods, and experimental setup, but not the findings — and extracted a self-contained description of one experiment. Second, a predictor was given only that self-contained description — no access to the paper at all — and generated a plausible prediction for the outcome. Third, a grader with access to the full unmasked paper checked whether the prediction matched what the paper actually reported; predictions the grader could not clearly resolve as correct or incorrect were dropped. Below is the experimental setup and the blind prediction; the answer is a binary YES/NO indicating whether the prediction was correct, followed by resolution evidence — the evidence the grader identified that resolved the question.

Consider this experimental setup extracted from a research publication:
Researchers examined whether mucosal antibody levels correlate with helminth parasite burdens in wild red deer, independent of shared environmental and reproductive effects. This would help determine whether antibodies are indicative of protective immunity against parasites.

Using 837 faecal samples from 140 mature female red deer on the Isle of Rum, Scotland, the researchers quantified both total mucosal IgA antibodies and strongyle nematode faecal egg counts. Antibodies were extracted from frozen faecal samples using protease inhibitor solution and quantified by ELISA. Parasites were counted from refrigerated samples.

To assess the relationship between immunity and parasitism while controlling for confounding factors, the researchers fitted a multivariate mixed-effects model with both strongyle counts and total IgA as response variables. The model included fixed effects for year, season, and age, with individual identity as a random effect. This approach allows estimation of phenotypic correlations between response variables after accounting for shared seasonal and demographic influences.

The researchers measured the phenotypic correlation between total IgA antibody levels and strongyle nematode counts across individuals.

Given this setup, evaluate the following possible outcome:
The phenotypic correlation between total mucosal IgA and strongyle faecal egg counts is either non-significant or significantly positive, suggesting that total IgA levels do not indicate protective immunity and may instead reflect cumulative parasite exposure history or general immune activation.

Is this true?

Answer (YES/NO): NO